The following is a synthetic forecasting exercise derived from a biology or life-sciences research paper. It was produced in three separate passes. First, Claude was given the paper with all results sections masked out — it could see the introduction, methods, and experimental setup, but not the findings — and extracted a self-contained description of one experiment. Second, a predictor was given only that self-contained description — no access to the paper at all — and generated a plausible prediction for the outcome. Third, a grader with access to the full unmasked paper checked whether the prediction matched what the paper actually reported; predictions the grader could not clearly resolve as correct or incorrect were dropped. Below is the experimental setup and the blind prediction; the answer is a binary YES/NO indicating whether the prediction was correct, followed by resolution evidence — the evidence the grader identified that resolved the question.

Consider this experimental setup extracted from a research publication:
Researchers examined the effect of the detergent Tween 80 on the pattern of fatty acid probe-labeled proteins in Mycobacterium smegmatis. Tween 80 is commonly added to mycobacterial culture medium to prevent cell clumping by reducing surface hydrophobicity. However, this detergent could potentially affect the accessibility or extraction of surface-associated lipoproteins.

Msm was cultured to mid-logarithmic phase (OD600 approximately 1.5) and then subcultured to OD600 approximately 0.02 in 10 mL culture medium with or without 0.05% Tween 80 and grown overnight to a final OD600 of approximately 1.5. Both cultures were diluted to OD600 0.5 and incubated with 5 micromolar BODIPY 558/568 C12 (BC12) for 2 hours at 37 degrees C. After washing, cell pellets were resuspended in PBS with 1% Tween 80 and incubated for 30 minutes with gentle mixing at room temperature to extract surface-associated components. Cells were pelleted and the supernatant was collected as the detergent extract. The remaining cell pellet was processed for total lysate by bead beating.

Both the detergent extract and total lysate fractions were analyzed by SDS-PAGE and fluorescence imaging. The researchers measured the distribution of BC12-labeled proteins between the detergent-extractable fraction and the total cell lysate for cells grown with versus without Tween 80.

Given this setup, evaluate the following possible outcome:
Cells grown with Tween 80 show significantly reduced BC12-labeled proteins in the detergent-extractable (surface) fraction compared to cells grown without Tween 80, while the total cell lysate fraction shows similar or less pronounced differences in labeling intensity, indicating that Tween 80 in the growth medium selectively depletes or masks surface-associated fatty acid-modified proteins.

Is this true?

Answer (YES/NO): YES